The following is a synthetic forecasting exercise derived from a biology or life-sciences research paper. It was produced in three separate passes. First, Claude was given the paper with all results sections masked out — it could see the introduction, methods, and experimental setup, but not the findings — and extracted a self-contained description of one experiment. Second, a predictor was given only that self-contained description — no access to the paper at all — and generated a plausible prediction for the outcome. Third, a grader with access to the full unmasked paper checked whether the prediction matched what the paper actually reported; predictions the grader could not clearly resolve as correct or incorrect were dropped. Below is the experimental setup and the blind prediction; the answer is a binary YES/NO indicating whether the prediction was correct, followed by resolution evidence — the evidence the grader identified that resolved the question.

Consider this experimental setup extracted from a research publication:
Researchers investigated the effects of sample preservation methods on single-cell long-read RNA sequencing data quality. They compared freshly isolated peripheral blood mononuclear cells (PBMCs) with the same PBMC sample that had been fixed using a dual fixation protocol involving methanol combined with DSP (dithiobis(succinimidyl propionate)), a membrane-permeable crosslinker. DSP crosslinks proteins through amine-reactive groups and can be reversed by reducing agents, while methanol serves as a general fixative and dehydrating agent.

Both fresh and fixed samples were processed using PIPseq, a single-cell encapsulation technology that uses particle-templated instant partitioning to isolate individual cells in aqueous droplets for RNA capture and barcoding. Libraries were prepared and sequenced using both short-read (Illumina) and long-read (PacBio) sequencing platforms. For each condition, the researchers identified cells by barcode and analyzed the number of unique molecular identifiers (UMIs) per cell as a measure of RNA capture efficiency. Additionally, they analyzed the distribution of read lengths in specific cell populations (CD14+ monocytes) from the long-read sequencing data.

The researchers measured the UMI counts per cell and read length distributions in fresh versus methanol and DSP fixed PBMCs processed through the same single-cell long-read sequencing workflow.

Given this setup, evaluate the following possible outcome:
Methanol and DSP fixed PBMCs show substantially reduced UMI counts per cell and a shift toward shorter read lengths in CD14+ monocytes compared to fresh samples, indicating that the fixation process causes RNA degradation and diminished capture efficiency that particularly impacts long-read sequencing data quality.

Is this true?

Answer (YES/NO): NO